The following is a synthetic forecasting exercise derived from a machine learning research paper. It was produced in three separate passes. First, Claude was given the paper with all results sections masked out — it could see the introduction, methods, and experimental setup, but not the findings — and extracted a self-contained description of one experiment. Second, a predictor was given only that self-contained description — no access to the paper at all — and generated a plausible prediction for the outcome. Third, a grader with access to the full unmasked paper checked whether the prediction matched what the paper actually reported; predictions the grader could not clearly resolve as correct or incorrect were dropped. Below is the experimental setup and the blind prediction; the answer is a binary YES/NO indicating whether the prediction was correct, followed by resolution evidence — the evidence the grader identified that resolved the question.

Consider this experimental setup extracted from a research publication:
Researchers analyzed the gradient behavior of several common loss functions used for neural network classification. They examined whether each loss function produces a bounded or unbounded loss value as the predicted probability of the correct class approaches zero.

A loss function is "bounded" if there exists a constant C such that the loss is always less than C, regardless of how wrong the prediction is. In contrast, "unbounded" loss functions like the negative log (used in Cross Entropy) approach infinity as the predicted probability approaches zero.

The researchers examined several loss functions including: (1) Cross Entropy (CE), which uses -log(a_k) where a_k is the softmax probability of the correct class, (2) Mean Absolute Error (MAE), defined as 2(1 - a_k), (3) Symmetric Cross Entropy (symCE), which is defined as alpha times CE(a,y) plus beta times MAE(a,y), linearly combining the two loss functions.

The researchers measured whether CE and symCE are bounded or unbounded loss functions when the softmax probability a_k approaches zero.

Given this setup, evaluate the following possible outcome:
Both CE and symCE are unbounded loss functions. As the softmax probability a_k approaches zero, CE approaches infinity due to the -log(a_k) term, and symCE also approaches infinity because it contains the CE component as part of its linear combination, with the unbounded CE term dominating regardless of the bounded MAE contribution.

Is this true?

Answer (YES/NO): YES